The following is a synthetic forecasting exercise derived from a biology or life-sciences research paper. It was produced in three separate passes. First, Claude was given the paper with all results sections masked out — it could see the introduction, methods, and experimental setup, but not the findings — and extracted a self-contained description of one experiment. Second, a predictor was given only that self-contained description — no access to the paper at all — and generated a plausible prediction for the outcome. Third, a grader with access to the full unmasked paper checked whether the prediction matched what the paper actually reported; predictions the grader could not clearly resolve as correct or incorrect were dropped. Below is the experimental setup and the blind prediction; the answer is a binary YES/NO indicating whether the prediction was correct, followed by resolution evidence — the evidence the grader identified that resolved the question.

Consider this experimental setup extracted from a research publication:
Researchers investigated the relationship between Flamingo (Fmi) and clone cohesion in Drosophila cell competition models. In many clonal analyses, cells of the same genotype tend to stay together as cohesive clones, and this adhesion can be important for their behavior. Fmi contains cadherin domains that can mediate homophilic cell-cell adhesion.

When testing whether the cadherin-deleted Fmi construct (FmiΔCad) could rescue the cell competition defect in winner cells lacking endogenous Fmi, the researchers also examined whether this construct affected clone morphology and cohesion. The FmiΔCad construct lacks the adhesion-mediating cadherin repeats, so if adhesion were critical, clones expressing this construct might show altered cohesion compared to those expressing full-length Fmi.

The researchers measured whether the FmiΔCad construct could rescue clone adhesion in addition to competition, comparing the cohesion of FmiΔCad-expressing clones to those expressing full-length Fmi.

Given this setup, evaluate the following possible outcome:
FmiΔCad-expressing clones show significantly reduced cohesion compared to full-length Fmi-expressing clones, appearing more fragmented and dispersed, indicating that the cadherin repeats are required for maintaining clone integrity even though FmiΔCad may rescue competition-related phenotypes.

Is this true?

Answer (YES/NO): NO